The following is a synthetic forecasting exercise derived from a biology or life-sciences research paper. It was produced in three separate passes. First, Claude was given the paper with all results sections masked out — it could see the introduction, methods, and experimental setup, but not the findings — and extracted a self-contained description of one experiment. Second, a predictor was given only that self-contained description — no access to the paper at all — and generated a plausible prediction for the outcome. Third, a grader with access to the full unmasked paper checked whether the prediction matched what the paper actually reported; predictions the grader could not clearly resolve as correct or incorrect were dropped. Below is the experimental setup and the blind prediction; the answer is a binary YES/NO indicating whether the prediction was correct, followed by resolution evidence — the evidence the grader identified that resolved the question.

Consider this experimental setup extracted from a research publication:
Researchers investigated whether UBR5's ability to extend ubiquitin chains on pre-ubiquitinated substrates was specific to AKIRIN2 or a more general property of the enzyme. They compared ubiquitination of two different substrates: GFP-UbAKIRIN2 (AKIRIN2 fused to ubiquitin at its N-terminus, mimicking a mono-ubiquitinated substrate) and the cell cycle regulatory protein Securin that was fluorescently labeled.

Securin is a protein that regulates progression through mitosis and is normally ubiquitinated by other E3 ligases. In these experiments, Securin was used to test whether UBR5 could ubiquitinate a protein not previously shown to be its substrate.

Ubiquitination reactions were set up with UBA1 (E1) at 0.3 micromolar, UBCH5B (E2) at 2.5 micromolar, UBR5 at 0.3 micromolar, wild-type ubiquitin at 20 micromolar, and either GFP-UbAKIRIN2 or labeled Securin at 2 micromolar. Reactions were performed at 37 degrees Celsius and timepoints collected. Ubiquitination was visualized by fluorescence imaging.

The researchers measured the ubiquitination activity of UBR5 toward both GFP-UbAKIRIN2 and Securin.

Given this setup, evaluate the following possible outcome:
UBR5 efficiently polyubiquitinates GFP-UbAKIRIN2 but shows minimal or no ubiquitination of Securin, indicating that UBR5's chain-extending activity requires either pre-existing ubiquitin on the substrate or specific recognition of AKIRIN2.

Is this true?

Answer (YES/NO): YES